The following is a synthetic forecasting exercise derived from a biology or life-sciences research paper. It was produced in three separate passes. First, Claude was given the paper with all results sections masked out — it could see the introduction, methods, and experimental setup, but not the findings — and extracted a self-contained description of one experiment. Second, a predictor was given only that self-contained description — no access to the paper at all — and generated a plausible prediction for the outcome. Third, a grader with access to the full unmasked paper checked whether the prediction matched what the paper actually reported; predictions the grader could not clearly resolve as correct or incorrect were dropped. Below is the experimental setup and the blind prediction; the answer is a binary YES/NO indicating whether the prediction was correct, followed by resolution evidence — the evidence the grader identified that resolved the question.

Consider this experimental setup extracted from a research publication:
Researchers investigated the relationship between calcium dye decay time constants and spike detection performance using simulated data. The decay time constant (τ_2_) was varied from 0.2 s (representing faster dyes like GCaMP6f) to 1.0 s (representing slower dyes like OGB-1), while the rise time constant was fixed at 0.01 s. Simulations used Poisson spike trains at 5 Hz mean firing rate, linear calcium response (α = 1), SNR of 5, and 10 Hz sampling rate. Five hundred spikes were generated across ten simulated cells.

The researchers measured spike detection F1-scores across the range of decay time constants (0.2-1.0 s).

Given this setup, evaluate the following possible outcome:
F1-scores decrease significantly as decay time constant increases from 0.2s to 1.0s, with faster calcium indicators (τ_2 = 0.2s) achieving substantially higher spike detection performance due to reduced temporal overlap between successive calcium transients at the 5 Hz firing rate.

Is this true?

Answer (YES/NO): NO